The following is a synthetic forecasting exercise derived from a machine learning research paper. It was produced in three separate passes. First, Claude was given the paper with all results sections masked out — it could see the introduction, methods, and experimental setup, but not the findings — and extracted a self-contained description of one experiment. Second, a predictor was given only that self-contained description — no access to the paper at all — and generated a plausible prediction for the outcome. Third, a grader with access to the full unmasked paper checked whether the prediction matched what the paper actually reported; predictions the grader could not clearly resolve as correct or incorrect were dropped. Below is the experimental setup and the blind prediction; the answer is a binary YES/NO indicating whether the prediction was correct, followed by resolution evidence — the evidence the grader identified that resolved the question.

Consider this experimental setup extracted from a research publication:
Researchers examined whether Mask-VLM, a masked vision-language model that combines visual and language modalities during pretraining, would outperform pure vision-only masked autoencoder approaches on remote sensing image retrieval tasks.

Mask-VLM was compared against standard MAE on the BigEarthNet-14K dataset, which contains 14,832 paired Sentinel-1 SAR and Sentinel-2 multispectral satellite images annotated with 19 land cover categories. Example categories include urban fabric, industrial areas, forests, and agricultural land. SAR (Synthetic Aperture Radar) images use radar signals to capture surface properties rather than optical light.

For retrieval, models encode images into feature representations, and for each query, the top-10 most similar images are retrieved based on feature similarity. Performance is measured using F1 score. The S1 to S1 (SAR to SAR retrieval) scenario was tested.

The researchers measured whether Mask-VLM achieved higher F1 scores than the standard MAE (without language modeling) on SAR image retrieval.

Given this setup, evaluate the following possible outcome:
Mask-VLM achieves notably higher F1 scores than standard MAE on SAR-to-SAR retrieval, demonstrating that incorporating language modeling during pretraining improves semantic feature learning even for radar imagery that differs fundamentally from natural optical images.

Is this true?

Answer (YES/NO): YES